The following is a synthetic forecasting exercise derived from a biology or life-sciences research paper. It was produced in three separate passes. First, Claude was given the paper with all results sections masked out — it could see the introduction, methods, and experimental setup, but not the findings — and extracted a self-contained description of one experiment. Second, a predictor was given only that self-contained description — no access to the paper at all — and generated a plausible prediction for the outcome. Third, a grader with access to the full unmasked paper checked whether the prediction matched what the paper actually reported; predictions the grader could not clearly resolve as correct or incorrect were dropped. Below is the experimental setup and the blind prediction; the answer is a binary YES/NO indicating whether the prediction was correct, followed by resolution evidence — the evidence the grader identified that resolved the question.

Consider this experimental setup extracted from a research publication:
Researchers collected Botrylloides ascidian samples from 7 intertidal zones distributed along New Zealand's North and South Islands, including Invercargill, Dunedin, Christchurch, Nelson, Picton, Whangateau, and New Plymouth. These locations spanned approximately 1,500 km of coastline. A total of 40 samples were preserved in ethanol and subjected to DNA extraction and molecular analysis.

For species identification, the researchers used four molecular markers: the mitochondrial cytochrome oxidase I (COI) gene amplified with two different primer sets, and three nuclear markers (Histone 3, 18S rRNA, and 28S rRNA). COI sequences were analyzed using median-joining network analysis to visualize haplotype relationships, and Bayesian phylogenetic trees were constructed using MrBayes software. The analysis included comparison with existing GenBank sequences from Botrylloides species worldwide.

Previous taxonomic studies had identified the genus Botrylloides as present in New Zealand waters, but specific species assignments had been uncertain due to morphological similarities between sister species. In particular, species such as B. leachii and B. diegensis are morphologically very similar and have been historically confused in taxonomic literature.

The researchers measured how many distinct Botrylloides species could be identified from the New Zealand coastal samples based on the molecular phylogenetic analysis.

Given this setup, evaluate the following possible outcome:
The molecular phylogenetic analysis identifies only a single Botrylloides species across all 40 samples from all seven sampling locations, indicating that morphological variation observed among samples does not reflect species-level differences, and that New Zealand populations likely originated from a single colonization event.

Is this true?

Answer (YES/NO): NO